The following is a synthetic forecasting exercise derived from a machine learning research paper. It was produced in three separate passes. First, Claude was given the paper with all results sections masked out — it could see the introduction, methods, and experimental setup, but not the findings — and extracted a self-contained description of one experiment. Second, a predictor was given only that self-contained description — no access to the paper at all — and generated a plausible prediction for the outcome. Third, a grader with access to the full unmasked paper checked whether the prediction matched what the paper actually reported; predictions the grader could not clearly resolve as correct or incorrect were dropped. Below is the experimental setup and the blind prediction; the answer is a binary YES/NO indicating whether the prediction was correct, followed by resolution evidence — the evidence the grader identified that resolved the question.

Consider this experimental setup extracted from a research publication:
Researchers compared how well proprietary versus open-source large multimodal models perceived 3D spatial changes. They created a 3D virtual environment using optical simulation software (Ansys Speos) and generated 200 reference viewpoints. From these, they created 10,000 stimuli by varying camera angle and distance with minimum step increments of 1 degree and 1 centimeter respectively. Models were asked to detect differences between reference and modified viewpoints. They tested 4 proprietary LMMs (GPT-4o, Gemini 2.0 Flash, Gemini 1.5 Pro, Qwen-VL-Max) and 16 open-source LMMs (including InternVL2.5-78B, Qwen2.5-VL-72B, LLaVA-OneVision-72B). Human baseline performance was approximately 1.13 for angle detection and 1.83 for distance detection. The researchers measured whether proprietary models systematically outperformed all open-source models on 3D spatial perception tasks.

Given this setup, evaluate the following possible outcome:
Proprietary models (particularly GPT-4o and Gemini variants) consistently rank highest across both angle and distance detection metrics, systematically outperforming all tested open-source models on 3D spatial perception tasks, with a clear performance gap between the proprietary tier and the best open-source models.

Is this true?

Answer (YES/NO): NO